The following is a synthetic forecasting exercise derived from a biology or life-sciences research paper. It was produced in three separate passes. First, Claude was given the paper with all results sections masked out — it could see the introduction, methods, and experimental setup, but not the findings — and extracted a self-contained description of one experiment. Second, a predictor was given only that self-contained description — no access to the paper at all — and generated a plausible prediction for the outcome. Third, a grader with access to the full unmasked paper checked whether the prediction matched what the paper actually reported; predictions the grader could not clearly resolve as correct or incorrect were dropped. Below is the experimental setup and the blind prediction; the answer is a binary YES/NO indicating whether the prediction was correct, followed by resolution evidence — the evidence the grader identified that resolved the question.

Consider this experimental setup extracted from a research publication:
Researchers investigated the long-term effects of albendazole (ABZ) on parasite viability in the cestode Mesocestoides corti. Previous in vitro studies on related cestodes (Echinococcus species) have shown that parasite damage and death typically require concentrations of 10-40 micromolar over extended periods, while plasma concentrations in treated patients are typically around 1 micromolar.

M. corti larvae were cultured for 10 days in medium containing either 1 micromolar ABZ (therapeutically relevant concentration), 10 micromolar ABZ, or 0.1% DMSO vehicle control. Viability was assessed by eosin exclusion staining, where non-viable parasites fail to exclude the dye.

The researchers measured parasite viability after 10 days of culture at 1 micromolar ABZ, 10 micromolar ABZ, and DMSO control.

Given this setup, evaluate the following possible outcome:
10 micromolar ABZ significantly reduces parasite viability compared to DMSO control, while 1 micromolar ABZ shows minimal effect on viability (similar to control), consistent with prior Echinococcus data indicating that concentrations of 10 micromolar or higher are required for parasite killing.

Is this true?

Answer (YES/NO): NO